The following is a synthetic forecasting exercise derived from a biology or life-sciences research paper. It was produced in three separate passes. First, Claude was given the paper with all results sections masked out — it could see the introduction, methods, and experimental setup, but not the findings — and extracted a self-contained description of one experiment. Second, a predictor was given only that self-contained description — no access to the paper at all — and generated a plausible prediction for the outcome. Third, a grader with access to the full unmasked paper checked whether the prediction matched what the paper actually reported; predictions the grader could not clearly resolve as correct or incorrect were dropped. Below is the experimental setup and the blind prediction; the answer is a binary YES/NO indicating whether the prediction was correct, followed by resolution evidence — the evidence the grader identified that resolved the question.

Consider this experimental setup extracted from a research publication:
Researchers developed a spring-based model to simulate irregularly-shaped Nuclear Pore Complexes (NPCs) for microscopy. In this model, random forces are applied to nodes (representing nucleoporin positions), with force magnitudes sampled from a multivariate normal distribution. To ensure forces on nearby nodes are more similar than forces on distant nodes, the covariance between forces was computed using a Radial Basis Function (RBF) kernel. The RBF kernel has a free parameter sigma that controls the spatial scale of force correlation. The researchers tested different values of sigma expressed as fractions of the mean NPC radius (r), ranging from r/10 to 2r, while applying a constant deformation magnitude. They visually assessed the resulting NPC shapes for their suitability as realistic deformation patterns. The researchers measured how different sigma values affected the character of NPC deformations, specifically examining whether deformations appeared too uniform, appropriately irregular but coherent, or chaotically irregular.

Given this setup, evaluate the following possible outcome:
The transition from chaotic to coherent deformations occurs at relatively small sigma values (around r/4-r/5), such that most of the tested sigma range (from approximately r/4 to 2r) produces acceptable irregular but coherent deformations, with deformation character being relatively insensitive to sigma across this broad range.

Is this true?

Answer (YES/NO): NO